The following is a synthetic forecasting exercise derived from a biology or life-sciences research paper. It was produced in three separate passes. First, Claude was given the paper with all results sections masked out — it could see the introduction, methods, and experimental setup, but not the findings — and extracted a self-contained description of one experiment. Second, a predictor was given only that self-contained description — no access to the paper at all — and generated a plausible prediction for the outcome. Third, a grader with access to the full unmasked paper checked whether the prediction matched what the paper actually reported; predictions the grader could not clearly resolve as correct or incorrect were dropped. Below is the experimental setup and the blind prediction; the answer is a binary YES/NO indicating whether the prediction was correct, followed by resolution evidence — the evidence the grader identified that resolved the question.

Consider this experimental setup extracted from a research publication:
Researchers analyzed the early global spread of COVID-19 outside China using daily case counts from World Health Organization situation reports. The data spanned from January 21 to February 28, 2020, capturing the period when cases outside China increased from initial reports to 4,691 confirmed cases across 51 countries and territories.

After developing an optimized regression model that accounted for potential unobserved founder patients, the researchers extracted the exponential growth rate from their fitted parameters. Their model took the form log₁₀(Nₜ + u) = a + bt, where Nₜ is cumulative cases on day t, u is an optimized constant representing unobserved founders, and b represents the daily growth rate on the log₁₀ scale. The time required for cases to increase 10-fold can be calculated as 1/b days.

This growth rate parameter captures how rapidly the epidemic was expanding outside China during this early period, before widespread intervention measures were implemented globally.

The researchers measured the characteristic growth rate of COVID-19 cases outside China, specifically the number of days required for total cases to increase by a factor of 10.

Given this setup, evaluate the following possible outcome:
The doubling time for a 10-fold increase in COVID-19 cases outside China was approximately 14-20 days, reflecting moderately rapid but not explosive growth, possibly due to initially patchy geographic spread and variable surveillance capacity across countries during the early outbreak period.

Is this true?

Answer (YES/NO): YES